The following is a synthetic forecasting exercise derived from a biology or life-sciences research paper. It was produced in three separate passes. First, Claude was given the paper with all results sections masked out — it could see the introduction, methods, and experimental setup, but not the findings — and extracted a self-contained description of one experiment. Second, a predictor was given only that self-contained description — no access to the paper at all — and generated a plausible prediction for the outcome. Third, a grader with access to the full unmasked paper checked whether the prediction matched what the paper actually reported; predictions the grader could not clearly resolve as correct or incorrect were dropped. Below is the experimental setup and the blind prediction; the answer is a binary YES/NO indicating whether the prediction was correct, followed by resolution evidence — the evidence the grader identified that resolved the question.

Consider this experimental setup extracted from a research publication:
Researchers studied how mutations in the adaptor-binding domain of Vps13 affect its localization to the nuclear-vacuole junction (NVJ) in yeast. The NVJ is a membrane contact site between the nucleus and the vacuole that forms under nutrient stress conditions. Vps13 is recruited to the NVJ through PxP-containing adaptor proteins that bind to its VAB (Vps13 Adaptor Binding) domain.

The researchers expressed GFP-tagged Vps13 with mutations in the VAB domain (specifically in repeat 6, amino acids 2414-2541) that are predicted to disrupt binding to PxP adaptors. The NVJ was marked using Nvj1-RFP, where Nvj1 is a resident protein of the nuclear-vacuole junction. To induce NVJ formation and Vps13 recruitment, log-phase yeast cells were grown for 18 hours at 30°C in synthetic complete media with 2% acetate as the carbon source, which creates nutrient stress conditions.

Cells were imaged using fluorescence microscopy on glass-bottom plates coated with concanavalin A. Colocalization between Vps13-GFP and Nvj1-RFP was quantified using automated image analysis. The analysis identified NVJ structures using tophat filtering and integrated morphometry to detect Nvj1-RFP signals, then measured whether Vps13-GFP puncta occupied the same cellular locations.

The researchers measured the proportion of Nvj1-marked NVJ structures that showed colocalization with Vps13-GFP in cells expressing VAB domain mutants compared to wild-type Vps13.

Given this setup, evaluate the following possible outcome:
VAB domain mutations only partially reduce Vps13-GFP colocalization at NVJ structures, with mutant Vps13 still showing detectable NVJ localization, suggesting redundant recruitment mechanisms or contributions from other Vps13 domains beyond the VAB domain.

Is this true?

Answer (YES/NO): NO